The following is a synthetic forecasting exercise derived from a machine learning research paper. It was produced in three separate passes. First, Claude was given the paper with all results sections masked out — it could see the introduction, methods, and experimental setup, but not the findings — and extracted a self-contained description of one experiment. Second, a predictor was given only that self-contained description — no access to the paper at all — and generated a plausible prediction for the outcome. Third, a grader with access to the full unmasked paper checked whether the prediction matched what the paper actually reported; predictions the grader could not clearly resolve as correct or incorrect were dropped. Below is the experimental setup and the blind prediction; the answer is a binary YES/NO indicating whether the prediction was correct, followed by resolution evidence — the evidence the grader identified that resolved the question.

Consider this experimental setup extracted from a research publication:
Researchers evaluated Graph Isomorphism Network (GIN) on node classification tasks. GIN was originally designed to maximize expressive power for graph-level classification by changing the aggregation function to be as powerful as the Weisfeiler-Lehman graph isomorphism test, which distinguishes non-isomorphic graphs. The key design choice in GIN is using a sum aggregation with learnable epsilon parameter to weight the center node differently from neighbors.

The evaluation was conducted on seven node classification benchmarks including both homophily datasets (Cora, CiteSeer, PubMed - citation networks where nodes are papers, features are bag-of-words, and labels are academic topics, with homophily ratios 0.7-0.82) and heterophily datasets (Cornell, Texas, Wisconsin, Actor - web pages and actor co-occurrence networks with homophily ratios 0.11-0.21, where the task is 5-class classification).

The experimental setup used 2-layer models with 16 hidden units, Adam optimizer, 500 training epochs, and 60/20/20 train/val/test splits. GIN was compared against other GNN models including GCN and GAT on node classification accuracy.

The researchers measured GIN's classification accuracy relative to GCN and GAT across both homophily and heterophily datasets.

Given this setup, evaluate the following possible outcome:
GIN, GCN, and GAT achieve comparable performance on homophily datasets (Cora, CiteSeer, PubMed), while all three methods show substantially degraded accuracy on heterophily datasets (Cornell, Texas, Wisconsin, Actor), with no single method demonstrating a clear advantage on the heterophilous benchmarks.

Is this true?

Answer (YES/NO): NO